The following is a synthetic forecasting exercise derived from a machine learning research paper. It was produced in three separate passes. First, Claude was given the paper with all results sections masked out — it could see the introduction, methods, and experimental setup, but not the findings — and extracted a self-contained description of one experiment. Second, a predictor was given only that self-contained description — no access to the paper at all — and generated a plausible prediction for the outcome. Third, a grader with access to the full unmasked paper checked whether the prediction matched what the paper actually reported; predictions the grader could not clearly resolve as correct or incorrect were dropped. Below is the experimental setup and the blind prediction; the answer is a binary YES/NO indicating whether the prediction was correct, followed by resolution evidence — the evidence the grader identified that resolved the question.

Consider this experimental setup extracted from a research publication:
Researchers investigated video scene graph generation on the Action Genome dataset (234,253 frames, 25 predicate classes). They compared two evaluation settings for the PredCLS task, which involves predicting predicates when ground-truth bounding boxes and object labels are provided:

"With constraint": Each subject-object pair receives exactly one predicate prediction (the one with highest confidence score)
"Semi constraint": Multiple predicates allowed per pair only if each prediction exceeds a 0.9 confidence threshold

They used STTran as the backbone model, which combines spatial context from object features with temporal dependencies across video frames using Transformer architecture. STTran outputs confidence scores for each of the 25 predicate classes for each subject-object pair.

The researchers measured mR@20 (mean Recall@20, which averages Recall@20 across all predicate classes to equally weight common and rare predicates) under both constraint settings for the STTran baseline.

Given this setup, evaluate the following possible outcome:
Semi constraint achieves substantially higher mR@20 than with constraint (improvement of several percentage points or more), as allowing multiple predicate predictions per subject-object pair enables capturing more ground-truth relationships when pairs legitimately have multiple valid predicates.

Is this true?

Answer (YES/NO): YES